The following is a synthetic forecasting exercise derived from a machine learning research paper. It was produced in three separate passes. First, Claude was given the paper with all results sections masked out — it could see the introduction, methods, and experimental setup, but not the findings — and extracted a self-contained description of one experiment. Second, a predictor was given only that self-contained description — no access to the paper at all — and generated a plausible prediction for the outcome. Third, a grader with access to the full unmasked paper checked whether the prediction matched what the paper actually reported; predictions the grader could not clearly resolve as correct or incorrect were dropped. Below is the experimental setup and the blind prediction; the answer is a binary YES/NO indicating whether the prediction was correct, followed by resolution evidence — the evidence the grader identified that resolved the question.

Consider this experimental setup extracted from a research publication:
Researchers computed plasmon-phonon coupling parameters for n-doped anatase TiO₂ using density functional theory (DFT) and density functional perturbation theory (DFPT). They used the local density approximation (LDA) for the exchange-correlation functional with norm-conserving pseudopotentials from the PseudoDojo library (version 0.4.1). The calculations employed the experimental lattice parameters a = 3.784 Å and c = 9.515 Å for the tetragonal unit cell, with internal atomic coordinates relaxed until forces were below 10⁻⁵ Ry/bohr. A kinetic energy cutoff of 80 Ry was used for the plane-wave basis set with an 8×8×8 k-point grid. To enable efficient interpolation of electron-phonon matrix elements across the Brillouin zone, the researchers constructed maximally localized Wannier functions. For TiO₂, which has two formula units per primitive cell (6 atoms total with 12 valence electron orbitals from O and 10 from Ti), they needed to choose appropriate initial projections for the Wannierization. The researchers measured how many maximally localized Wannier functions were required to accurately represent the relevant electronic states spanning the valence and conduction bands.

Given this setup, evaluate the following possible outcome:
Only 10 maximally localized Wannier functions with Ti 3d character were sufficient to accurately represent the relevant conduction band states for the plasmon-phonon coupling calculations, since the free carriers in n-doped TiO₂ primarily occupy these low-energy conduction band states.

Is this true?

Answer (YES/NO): NO